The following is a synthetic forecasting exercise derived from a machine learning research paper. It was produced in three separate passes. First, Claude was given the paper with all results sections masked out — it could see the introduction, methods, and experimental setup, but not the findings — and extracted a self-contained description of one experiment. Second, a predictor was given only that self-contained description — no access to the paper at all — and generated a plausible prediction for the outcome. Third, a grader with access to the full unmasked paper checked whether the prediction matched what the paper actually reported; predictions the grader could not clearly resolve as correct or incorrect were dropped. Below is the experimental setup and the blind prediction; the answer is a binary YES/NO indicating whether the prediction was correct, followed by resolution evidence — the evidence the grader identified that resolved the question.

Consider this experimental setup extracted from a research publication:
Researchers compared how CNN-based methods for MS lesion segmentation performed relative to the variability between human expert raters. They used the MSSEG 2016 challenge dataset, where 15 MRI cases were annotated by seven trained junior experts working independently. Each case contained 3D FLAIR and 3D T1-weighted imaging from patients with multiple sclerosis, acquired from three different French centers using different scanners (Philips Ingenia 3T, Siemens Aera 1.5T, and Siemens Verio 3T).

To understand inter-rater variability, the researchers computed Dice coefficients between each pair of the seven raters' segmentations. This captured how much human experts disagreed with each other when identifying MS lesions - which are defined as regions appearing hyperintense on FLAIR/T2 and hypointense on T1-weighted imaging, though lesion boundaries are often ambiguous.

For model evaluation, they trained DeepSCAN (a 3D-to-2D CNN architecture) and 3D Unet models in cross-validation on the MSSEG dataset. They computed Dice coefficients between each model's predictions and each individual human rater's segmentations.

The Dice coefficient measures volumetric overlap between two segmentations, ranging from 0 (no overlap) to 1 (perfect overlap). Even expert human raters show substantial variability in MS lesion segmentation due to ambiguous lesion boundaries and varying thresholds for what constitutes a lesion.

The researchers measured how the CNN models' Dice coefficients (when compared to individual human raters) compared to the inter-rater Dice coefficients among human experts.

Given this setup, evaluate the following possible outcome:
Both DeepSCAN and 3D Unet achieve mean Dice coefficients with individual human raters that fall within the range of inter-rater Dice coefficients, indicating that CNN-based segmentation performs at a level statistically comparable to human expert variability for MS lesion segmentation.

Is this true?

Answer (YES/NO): YES